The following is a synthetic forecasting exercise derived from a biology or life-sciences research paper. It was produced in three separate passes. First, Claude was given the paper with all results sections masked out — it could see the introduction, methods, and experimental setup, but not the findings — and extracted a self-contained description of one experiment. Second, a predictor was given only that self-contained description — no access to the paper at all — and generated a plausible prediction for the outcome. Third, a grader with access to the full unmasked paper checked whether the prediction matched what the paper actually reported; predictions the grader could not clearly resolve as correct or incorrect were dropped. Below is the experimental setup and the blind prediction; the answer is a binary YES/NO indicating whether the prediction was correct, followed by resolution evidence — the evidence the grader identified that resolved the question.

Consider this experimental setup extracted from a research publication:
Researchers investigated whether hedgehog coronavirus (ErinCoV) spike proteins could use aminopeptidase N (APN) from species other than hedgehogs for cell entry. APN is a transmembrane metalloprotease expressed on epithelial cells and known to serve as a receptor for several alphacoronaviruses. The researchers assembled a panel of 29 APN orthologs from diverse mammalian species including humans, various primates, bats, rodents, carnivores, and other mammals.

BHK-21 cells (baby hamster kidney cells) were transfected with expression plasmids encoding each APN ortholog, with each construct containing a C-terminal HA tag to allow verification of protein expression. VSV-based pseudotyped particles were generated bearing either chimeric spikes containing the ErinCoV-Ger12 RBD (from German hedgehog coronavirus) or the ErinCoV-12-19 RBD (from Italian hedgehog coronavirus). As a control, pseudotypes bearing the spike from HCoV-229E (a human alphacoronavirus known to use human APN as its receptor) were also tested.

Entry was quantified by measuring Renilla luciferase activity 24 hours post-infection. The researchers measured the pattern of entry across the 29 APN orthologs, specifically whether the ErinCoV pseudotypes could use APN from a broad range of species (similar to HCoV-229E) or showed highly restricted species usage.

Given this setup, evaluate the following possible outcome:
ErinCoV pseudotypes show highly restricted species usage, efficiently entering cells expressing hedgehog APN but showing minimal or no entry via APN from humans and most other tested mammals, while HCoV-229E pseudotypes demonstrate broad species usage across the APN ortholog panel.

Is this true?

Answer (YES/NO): NO